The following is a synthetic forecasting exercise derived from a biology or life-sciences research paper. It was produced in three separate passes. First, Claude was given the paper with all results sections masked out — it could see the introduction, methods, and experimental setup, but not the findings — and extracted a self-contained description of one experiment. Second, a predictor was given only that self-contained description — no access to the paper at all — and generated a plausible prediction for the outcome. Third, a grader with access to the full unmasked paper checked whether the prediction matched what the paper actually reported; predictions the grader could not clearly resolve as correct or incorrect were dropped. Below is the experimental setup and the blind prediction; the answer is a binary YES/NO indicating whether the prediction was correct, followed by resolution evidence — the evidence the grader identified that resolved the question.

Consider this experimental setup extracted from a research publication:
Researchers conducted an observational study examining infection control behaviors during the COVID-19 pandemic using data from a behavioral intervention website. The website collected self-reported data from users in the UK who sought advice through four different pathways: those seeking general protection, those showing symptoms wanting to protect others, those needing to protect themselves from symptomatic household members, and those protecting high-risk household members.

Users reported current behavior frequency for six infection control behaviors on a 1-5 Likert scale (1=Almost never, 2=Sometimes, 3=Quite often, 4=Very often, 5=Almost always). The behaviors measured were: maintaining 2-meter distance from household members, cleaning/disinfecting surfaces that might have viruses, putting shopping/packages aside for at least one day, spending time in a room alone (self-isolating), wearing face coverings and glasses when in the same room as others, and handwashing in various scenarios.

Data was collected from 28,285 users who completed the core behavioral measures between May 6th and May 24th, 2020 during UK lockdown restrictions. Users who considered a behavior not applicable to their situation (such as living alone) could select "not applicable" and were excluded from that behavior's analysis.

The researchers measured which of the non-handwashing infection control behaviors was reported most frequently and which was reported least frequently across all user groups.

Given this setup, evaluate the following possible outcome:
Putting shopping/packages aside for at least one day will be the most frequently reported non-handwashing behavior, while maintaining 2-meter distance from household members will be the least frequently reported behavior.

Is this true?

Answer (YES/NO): NO